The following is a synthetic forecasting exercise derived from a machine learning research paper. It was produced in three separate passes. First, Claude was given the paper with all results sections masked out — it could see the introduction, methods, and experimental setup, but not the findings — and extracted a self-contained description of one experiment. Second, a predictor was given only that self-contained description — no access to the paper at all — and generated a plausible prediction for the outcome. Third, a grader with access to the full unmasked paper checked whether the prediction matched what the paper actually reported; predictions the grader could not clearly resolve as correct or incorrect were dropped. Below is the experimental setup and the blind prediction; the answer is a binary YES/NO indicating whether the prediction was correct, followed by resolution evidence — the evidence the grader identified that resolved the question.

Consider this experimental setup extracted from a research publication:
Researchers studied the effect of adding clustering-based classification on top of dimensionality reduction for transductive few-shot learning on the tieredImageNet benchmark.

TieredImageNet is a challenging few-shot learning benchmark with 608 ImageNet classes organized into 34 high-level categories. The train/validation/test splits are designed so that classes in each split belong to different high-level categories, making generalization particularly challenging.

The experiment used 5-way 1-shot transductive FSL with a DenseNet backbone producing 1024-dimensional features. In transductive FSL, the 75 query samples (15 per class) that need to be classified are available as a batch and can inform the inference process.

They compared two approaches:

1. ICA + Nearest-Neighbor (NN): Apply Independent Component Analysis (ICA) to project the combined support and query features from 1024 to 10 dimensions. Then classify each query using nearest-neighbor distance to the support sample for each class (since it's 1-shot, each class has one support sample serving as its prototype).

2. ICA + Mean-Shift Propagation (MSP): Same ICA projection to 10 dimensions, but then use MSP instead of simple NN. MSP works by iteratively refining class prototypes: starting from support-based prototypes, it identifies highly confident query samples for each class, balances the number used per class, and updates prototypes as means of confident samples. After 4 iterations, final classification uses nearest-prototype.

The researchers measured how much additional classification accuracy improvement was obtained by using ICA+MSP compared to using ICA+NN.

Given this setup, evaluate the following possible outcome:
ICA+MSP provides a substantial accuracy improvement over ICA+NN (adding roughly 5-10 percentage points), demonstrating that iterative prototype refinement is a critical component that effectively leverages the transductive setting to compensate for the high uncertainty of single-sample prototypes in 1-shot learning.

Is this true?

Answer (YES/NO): YES